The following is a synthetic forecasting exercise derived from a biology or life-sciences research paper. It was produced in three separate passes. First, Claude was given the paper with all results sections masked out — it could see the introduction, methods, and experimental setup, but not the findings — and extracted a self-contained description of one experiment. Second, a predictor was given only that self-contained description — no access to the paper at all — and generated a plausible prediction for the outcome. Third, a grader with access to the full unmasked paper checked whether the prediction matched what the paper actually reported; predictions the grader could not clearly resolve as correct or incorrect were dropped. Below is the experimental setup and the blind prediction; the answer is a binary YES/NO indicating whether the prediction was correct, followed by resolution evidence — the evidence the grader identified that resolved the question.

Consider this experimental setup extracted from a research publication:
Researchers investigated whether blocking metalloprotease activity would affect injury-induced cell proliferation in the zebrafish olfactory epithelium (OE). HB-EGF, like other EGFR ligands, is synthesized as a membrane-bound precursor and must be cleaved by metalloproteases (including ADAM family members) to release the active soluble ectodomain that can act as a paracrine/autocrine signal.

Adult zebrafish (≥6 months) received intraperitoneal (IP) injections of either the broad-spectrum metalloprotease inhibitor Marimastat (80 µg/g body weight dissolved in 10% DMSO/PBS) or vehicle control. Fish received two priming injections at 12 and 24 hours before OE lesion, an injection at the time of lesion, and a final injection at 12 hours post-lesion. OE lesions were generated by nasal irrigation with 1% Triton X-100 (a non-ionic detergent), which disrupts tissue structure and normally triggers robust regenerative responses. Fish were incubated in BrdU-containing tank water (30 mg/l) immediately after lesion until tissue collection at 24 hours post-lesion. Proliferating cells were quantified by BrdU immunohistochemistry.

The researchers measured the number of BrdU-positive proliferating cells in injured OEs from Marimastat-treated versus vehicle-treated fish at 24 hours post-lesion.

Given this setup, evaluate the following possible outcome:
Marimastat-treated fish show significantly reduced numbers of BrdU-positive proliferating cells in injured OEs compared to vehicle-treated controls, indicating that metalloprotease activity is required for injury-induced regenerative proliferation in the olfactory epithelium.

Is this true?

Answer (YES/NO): YES